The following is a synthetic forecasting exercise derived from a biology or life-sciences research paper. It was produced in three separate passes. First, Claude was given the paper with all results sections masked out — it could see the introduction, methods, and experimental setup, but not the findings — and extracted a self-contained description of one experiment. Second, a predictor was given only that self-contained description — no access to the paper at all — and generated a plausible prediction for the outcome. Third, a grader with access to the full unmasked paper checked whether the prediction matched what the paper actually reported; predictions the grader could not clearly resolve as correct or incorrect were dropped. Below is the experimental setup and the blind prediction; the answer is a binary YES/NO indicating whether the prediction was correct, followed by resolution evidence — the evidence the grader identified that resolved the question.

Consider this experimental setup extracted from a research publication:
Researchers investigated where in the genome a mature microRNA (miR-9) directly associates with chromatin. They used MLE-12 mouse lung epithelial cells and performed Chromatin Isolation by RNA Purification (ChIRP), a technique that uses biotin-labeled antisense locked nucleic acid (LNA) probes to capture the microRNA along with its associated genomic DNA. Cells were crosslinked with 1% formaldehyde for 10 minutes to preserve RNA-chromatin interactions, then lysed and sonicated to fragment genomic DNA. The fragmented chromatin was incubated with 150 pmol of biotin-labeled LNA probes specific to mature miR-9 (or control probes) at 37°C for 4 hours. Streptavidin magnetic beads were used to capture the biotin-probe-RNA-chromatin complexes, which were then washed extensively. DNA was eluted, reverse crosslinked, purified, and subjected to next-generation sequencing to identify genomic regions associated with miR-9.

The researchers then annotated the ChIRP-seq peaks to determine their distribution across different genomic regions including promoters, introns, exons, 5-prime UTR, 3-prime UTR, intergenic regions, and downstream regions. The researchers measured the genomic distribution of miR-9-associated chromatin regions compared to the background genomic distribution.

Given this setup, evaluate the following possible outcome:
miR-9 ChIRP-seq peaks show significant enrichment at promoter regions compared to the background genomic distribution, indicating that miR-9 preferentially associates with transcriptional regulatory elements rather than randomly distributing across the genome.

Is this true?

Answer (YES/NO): YES